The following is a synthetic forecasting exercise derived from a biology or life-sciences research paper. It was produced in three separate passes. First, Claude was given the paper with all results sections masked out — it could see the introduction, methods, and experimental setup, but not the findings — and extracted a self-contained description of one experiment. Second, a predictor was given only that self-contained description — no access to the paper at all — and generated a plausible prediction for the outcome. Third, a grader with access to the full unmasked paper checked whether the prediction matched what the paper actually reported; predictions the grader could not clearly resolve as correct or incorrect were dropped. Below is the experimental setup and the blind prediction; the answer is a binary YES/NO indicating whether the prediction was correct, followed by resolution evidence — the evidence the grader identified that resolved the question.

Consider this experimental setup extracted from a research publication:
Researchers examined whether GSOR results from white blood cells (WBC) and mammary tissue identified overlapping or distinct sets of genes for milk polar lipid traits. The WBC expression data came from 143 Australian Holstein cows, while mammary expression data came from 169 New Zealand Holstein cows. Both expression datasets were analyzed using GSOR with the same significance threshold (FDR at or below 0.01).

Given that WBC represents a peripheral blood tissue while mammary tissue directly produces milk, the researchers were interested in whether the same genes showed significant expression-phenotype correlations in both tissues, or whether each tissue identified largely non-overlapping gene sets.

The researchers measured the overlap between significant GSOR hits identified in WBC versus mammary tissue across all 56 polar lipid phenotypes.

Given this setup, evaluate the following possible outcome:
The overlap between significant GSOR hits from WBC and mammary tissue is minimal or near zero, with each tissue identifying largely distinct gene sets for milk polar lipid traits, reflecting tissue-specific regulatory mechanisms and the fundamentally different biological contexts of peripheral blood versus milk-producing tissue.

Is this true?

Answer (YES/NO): NO